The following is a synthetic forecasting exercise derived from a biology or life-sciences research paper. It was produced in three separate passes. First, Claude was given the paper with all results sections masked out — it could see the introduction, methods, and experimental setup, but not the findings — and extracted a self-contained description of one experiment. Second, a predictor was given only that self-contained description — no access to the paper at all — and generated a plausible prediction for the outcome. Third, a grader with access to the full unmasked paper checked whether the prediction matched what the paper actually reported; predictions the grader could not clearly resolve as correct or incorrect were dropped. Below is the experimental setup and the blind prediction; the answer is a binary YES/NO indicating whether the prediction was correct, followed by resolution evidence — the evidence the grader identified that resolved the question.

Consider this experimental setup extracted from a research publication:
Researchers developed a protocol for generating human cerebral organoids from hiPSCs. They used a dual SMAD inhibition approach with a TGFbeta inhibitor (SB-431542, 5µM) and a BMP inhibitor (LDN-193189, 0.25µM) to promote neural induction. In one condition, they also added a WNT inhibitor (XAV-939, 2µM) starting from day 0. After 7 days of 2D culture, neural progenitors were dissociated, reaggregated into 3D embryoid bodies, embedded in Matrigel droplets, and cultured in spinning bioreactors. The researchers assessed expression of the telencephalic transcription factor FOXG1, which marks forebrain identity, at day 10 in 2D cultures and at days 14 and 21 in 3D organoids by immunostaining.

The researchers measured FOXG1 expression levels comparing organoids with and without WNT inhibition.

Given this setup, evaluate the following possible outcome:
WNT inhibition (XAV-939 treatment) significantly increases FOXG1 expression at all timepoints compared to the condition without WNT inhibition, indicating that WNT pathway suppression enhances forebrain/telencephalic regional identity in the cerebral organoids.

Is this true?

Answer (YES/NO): YES